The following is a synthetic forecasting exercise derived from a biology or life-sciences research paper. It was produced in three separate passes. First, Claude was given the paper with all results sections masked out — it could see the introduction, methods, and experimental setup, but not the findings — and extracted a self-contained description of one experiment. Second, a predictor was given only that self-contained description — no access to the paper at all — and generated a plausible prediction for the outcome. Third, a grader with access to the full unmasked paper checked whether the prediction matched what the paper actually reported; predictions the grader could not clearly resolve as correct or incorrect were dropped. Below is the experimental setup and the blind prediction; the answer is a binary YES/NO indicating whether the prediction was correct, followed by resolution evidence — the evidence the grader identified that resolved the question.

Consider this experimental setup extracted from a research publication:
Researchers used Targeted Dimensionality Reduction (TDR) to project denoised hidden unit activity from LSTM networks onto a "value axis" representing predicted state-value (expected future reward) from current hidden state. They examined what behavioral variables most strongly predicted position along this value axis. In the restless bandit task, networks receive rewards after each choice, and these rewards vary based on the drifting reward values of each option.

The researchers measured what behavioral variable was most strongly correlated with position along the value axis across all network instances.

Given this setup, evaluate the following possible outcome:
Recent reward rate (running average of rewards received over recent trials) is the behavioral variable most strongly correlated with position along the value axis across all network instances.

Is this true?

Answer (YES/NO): NO